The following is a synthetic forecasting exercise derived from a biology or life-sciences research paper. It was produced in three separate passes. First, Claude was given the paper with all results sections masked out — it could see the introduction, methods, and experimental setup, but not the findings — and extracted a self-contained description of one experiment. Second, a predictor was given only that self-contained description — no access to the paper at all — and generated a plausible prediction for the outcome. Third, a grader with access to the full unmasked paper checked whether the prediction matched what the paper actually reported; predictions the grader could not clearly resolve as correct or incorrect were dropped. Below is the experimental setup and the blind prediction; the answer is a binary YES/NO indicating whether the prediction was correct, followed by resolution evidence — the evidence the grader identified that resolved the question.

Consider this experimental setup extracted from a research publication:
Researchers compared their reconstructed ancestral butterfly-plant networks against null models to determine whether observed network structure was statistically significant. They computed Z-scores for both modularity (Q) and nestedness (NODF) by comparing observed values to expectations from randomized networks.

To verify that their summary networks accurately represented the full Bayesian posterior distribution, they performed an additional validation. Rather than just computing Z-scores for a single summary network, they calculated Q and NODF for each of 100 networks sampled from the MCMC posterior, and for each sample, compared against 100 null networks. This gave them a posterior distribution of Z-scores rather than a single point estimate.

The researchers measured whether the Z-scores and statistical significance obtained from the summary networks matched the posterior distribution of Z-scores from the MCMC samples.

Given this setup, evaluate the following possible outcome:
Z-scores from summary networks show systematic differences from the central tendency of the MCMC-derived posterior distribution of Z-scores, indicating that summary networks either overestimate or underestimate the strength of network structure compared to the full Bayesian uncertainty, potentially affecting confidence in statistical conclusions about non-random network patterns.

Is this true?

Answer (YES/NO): YES